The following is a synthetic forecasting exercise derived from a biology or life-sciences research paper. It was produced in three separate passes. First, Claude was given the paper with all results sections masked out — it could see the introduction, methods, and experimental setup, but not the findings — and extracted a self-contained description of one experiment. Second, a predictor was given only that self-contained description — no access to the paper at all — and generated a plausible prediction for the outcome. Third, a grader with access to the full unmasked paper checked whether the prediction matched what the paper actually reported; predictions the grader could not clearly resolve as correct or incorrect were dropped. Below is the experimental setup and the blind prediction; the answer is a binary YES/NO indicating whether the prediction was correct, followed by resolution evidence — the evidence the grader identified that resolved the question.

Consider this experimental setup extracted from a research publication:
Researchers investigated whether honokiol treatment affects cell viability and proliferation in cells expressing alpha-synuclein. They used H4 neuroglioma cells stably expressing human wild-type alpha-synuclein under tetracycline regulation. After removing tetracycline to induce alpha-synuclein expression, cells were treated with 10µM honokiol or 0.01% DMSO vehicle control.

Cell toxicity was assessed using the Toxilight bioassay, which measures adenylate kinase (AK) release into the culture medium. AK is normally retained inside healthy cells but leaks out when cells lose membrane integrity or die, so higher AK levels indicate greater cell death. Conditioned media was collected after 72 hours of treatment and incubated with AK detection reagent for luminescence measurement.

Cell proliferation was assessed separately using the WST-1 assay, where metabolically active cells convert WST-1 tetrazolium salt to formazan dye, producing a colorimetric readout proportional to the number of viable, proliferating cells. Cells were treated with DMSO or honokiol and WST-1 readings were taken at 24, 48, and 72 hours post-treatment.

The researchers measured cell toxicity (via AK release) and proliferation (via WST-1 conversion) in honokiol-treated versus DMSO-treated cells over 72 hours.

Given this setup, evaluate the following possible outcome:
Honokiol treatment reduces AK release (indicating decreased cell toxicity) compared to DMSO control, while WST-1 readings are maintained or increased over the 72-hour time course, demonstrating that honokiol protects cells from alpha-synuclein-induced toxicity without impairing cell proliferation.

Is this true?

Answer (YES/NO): NO